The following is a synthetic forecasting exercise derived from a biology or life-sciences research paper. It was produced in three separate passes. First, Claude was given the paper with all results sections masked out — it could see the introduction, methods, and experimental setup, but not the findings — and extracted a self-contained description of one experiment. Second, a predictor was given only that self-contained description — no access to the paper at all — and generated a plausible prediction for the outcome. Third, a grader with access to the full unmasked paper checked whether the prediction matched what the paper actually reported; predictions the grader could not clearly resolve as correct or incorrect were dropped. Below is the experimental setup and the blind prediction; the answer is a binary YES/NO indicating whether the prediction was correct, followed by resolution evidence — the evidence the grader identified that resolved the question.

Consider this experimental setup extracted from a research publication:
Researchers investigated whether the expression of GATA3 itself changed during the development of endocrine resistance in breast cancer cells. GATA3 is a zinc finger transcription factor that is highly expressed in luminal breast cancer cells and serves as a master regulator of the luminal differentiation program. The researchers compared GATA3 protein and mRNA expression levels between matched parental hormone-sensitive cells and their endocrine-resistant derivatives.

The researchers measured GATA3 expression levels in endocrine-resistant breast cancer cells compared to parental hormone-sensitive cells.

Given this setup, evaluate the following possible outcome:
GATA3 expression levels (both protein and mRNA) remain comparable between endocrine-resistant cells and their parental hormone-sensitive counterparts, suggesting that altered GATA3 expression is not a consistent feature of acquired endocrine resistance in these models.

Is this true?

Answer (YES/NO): NO